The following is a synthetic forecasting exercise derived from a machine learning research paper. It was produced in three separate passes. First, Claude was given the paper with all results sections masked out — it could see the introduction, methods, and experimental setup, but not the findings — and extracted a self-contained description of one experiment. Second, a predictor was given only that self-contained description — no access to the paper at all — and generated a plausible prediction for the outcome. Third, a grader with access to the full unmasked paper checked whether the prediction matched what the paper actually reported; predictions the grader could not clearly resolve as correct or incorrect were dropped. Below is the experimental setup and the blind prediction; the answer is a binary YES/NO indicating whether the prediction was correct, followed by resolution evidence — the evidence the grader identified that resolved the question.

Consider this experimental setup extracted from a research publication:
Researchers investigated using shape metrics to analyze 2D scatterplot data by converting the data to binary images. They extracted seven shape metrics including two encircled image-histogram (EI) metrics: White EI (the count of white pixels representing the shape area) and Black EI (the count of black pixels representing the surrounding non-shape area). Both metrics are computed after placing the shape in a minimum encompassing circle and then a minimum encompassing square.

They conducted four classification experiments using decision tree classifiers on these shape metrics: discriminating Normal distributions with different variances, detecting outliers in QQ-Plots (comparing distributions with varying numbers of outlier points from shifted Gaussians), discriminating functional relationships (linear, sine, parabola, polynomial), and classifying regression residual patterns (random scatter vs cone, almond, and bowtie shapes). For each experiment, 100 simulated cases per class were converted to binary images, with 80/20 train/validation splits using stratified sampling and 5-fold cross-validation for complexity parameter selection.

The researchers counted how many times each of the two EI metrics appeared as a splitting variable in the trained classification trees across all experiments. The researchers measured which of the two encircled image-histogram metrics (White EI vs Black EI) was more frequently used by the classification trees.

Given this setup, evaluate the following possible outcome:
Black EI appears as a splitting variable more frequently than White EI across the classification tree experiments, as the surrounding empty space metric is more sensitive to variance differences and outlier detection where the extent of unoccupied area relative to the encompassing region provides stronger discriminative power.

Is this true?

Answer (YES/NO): NO